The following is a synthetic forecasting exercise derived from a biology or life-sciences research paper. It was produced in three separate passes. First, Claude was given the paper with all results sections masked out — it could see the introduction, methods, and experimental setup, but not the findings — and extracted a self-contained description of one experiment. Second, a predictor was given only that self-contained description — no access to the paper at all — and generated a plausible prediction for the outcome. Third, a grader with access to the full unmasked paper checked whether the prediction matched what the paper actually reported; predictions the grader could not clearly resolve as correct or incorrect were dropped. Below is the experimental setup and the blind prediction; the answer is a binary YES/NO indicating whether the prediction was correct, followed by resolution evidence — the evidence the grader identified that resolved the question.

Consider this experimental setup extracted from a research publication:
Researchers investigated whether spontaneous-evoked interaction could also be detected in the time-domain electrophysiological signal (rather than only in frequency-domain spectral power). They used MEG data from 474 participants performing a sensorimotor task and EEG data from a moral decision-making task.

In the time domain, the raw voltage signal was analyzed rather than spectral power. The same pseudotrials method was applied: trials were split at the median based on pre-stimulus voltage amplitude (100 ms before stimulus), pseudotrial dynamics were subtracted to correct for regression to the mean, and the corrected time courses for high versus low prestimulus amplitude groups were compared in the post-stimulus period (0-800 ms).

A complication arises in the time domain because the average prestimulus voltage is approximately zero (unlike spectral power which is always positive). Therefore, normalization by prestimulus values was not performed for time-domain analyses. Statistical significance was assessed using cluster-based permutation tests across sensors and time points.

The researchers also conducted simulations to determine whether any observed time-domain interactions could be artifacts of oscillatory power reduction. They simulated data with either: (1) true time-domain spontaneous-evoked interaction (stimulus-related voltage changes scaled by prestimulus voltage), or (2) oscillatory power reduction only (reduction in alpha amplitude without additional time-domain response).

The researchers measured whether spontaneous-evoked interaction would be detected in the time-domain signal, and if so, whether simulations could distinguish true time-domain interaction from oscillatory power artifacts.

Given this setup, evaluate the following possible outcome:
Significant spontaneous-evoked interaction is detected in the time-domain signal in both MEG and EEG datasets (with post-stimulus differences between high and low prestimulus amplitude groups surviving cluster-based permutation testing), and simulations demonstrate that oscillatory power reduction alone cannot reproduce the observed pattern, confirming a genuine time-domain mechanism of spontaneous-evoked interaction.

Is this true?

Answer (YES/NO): YES